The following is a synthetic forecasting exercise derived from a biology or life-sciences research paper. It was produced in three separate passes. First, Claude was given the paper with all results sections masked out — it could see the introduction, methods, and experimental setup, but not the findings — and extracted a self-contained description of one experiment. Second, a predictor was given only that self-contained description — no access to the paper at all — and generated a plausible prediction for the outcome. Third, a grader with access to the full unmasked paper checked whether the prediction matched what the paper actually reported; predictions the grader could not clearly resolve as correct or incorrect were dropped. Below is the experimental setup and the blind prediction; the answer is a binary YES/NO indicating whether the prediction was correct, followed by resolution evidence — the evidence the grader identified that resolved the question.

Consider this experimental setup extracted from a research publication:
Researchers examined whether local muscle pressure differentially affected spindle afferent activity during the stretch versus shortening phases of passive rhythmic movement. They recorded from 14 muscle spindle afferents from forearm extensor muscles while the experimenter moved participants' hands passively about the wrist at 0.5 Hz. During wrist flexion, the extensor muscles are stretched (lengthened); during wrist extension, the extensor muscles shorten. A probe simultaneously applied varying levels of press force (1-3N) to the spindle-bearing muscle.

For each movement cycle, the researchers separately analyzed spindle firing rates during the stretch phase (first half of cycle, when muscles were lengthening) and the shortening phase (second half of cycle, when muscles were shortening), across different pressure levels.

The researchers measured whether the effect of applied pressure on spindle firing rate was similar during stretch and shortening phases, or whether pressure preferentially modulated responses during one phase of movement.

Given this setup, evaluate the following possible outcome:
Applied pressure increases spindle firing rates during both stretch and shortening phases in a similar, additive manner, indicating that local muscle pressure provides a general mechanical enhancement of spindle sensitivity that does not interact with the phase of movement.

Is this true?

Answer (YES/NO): NO